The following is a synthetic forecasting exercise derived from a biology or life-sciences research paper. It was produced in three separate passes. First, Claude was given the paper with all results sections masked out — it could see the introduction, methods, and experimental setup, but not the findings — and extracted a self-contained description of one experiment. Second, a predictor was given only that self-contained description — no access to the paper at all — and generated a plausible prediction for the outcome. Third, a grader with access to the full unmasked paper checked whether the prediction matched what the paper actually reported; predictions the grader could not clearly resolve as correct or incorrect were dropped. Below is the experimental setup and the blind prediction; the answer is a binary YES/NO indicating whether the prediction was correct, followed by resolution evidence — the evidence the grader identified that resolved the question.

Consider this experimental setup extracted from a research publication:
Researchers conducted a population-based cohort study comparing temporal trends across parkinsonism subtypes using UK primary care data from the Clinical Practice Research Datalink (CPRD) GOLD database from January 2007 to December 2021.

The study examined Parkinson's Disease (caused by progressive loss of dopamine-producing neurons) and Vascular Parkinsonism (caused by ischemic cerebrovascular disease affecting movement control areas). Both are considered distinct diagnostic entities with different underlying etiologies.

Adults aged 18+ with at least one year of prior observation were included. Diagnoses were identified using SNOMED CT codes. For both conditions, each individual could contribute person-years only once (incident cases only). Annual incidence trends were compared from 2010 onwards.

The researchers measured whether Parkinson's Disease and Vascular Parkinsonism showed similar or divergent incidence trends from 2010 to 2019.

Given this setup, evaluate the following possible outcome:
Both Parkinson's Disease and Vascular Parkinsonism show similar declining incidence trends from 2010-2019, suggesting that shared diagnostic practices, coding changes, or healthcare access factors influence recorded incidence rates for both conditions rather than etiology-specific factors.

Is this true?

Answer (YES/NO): NO